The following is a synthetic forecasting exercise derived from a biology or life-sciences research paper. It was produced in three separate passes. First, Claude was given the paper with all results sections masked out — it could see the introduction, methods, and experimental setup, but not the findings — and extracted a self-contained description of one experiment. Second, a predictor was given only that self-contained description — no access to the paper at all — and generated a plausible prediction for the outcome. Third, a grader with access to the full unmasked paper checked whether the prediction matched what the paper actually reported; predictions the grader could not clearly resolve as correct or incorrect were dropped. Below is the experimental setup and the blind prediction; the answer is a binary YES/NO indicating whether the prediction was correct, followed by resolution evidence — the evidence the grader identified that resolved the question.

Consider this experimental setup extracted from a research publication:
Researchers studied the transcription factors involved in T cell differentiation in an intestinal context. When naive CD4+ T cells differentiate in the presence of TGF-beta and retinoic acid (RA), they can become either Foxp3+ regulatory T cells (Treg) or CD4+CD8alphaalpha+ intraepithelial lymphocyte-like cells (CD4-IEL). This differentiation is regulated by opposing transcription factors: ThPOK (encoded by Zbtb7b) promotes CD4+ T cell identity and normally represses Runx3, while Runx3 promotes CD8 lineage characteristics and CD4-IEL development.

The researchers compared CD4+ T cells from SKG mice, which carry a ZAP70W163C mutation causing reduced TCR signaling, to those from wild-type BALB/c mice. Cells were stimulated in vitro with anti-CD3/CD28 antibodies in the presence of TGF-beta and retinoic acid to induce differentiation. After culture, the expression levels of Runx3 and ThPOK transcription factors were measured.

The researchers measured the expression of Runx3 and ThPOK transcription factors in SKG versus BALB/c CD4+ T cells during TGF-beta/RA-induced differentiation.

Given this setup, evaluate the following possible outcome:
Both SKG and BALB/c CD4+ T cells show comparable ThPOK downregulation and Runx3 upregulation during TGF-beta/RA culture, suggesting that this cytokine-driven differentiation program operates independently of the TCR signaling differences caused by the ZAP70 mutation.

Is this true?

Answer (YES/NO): NO